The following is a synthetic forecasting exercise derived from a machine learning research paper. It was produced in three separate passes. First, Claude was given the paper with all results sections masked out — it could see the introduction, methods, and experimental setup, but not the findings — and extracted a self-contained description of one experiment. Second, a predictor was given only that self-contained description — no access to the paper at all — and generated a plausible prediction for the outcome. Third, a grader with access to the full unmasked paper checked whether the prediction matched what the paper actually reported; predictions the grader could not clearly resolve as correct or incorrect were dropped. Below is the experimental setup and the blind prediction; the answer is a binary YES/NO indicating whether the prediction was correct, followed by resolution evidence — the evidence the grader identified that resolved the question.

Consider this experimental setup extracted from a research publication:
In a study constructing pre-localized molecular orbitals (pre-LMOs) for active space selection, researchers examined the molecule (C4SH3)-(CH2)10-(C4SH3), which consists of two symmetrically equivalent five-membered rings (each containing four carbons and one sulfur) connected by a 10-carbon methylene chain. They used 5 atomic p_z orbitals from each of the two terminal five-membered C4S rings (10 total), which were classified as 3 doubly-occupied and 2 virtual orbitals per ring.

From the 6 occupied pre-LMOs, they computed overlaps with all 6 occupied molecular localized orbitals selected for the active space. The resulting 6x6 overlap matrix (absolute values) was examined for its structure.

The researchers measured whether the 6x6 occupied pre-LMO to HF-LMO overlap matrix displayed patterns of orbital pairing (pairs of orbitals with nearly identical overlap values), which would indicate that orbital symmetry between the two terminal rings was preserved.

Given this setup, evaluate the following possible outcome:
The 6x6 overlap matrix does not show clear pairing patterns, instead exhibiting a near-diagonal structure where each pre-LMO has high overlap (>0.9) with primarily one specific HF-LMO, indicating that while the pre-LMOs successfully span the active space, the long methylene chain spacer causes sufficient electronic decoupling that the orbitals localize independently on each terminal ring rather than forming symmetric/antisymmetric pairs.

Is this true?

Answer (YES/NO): NO